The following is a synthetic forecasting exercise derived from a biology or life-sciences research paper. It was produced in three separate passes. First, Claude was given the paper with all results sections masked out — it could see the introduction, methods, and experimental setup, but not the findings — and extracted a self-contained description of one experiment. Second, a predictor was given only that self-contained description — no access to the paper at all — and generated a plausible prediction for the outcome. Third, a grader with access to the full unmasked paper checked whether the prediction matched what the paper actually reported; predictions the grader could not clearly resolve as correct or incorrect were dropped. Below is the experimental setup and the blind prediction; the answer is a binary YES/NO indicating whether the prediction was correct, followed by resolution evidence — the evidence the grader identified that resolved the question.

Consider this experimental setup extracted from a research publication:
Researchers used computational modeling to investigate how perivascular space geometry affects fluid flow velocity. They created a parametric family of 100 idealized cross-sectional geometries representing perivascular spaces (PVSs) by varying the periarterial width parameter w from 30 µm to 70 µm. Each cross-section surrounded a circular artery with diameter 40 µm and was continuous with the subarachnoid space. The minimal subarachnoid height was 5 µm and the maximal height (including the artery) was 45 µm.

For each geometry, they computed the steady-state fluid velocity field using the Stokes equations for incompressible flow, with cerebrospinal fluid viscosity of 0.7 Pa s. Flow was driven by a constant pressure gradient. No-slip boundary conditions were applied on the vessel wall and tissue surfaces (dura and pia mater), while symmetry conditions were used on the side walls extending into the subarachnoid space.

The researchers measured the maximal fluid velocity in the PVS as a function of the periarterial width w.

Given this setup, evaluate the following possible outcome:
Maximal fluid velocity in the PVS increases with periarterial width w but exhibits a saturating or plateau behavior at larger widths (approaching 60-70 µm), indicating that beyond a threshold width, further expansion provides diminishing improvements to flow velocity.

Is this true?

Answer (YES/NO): NO